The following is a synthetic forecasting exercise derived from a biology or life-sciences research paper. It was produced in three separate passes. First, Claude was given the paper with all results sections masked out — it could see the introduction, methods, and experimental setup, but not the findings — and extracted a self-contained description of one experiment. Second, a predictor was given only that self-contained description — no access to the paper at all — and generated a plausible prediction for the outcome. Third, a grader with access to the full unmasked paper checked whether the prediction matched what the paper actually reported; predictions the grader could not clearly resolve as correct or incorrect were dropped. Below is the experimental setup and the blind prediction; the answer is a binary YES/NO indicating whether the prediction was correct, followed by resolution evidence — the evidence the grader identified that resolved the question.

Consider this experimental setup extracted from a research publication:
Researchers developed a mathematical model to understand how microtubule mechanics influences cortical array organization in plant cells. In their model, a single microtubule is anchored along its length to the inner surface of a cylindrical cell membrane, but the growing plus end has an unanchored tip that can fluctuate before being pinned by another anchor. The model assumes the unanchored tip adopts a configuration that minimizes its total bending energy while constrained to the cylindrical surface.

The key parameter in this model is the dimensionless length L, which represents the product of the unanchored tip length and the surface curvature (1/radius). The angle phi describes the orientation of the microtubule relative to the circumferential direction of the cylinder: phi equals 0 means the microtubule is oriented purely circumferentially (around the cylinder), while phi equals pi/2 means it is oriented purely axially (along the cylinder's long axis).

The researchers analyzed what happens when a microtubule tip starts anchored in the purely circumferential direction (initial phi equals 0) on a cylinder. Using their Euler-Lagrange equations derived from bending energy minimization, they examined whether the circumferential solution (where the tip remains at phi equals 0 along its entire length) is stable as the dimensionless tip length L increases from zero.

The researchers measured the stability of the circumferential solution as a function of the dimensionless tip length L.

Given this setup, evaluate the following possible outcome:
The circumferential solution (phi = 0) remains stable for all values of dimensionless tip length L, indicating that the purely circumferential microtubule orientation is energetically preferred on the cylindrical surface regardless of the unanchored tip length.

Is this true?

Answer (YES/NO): NO